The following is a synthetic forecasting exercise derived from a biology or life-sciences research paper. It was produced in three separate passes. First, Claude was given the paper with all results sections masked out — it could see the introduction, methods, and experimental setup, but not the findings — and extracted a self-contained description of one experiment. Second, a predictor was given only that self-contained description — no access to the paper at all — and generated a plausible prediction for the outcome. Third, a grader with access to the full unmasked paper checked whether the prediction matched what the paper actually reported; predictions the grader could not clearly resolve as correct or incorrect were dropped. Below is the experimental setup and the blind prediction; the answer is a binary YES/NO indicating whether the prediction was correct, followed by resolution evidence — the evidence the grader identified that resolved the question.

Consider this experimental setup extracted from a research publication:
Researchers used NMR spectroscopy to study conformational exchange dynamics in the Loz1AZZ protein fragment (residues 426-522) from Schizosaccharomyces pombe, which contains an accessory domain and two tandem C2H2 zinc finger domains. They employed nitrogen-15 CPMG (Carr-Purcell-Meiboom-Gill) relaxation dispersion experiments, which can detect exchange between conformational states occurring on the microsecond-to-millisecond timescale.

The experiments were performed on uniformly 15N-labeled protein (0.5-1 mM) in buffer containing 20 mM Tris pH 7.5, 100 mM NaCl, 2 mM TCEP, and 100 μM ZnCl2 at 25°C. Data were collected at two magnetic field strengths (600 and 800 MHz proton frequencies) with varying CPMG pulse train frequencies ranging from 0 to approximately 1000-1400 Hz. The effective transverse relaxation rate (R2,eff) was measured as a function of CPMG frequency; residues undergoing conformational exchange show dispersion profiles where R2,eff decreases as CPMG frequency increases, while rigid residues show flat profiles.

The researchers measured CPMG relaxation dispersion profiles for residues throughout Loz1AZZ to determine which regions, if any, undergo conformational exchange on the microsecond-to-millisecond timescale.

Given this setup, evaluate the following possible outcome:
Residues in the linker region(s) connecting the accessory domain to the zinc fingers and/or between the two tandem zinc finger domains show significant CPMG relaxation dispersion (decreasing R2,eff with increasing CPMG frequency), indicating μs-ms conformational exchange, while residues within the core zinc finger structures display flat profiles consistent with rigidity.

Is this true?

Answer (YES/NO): NO